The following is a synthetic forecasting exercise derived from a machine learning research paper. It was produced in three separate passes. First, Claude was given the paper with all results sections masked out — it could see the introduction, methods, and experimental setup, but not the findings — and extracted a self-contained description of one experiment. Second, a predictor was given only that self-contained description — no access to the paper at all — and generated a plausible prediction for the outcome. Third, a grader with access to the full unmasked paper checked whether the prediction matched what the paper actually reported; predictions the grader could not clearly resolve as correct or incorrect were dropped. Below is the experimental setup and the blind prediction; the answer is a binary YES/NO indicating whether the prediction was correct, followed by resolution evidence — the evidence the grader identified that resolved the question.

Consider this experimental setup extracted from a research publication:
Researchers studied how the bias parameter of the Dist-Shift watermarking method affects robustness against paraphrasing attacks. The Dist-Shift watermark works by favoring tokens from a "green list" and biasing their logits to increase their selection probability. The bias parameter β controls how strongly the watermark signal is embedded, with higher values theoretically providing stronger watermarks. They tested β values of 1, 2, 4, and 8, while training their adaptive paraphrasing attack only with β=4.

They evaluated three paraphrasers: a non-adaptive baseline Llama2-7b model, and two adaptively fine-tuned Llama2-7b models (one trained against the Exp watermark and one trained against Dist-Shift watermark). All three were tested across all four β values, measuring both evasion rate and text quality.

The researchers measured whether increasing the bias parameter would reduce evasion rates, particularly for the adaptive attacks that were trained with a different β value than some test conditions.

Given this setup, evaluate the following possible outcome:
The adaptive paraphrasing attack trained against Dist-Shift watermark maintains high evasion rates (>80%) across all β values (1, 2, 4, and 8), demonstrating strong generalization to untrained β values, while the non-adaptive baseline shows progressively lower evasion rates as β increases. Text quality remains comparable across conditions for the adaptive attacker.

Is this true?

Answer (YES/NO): NO